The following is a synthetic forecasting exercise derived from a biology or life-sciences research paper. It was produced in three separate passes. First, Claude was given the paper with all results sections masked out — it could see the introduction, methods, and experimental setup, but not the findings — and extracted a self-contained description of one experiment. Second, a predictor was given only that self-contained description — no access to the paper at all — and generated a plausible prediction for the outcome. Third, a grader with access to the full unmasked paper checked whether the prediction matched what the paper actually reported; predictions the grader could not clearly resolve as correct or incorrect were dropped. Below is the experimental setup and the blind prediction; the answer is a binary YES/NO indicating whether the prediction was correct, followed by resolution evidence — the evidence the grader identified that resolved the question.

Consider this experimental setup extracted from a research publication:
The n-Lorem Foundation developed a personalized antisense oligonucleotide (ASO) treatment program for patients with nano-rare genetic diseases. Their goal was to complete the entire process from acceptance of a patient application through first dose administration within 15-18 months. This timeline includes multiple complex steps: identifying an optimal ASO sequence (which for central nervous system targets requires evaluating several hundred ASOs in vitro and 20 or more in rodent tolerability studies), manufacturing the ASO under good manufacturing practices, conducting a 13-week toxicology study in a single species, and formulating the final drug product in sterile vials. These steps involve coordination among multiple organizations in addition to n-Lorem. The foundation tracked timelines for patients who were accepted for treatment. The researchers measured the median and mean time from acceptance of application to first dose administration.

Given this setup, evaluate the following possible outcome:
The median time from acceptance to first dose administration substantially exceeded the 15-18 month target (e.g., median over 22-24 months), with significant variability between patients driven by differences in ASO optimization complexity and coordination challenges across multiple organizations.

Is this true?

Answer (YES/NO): YES